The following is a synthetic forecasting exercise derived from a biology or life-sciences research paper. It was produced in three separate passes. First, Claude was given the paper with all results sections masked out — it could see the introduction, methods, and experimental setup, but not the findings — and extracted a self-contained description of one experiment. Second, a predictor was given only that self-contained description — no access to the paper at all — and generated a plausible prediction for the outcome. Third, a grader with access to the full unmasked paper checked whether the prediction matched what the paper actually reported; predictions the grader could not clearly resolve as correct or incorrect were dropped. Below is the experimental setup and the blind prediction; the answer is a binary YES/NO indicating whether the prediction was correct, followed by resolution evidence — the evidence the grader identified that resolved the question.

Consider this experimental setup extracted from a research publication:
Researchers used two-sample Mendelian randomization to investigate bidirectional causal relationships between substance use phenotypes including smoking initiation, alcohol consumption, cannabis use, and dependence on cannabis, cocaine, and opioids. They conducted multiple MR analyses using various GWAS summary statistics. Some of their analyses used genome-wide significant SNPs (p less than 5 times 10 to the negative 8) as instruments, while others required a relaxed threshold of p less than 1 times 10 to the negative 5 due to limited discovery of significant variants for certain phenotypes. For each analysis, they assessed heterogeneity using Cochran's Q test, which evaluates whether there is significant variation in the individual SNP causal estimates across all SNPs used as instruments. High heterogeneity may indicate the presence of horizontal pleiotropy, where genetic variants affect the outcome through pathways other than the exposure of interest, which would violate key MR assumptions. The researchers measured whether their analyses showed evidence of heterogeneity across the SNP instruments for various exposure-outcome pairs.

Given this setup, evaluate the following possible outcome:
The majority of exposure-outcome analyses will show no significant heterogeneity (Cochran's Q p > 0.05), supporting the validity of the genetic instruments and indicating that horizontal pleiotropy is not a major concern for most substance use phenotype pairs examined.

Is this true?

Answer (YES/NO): YES